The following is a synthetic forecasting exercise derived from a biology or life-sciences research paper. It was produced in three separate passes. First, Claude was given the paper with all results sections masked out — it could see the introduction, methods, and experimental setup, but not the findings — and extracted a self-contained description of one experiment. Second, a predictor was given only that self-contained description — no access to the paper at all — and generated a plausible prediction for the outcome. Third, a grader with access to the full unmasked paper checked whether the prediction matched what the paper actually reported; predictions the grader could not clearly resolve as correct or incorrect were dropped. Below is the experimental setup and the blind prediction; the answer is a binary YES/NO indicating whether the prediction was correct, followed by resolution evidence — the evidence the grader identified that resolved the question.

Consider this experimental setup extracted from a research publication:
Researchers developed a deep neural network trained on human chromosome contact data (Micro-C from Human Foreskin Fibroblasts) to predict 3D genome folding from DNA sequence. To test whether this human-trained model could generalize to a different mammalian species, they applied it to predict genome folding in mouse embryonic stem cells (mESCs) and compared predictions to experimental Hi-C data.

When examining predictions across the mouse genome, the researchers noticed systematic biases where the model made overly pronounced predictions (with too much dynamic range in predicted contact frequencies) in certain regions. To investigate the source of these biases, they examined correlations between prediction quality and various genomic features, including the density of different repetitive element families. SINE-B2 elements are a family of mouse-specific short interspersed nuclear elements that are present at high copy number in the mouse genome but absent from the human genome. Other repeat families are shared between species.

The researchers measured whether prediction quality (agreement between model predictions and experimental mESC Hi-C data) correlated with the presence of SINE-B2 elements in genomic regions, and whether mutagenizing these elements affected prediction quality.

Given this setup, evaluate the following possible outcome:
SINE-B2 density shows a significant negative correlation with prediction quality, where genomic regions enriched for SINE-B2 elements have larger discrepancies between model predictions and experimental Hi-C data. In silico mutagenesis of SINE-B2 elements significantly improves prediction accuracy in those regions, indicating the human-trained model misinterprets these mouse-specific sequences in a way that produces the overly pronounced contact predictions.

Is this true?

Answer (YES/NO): YES